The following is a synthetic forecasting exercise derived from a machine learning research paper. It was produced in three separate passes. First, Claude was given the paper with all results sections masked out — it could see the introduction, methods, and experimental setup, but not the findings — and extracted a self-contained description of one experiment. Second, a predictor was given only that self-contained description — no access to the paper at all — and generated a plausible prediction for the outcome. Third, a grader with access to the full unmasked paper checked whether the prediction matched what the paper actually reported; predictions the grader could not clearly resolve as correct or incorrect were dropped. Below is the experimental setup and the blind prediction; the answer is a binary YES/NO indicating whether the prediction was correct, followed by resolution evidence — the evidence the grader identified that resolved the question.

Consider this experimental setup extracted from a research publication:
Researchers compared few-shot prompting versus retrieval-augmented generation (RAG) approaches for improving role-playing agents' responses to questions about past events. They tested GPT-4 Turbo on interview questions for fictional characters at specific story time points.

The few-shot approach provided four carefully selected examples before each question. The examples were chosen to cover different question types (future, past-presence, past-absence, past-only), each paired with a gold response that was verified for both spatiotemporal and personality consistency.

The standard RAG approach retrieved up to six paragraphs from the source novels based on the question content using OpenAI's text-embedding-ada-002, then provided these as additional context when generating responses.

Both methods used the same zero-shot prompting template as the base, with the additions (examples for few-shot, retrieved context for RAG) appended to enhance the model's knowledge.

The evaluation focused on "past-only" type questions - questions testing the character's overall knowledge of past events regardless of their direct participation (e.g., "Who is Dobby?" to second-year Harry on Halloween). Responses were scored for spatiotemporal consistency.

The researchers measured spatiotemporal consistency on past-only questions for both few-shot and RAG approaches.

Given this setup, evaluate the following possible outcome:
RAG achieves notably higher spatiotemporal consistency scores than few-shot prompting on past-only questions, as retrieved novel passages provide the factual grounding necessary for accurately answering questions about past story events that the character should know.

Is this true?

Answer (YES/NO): NO